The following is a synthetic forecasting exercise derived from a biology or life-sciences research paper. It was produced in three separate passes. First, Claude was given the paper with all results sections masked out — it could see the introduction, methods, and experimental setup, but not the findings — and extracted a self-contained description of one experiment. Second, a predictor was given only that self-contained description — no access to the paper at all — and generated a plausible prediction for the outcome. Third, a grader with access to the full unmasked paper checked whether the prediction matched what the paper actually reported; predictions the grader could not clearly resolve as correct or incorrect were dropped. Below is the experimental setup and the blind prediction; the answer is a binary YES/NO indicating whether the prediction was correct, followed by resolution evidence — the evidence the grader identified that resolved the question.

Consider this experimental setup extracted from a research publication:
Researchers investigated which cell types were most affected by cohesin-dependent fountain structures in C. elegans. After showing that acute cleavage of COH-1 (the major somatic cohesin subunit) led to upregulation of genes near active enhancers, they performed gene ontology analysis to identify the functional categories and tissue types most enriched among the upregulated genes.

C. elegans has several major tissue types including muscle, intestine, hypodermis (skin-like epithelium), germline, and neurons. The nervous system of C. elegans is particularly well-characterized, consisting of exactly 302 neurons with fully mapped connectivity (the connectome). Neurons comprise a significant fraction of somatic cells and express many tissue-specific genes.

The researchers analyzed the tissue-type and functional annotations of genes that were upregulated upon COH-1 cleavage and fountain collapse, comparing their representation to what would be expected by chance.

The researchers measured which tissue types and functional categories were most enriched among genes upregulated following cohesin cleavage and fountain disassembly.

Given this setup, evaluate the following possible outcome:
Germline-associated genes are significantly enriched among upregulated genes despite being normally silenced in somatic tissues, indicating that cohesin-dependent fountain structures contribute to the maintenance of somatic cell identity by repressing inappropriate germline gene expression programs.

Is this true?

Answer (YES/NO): NO